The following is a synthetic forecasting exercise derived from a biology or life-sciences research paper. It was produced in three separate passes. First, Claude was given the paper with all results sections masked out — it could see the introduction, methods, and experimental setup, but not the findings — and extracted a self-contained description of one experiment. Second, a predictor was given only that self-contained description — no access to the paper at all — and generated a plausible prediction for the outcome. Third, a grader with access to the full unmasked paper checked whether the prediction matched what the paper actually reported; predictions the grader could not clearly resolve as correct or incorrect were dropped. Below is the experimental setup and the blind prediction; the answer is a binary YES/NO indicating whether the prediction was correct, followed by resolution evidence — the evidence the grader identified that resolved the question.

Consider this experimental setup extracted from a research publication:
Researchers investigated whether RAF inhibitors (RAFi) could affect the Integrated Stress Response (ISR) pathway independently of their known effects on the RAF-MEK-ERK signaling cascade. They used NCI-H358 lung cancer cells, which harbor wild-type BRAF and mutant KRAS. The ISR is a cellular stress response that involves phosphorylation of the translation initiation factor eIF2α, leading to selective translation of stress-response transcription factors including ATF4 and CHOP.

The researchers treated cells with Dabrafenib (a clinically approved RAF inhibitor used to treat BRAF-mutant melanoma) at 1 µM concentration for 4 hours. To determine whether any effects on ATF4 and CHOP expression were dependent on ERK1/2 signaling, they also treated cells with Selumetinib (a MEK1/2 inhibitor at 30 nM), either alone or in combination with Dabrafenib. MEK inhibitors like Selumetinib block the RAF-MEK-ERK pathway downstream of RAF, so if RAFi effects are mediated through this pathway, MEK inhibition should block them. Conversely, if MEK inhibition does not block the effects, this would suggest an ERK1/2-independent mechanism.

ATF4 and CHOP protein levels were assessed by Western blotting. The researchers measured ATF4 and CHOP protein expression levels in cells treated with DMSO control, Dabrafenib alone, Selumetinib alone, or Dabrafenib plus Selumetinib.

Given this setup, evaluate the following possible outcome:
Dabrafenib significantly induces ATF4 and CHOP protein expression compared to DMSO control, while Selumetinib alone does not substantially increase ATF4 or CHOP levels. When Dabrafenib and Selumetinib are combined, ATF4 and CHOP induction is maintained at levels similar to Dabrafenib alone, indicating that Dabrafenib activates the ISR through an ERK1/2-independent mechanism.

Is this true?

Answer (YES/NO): YES